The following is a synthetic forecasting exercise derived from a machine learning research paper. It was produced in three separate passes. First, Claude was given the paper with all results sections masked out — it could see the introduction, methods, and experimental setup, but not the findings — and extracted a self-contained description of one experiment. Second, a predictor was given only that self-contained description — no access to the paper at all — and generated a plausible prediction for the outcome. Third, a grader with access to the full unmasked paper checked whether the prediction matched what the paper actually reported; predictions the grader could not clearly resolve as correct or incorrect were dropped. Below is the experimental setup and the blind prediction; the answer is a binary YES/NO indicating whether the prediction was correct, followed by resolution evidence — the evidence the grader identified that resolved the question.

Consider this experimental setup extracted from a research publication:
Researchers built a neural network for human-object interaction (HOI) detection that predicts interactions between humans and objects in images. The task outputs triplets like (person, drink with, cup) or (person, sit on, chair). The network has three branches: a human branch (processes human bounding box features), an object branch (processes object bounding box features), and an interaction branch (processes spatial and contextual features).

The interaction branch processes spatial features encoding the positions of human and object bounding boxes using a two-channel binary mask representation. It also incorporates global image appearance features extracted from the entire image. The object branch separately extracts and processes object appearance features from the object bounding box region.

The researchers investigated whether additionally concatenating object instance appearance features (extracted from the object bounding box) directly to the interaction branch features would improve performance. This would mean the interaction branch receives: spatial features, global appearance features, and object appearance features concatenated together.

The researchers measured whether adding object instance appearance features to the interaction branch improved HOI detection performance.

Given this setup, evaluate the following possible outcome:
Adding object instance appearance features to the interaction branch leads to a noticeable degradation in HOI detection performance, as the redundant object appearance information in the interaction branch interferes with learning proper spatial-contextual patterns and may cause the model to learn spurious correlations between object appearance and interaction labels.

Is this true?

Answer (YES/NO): NO